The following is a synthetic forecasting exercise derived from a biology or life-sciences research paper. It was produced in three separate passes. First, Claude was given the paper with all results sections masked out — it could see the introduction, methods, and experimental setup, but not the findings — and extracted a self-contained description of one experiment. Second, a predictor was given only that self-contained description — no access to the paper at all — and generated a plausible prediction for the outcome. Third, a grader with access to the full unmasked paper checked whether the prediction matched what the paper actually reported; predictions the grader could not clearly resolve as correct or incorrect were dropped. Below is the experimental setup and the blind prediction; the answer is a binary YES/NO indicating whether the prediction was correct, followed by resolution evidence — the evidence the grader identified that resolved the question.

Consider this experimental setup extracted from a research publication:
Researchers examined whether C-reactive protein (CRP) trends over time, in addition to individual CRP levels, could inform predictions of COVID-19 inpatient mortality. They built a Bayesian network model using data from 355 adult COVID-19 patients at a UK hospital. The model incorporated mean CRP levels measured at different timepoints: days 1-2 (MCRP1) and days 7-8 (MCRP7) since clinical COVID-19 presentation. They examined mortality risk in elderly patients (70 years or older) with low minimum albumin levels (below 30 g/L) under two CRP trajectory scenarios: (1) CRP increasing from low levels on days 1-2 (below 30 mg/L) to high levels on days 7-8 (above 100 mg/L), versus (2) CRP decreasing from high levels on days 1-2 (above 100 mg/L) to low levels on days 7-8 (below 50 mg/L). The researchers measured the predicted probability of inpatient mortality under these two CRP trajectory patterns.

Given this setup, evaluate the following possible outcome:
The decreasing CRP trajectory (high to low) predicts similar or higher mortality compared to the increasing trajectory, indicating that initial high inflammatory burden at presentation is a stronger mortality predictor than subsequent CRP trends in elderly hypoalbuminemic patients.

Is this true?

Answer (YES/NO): NO